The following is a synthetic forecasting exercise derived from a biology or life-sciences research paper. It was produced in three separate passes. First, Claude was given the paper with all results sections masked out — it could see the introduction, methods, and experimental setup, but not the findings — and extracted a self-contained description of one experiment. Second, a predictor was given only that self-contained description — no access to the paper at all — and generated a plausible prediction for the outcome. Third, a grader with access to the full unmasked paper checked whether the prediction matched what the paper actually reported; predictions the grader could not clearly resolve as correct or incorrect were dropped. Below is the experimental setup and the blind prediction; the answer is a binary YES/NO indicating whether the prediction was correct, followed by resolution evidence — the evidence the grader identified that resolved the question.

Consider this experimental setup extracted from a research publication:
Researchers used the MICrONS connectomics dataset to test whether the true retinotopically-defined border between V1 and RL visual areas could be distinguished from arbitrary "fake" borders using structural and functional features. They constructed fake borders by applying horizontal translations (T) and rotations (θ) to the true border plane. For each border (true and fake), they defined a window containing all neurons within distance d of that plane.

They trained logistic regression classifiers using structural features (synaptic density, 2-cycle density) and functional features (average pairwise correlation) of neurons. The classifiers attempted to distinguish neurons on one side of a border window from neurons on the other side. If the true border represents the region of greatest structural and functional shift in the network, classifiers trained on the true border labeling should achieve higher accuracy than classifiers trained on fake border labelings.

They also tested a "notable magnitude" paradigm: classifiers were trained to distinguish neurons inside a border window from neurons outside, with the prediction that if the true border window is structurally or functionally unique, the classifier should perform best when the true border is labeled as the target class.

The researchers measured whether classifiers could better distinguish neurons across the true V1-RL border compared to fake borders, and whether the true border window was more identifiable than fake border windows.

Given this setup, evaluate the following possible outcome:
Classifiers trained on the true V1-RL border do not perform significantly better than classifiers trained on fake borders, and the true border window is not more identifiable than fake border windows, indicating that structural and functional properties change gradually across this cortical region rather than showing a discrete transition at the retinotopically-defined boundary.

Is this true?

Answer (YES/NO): NO